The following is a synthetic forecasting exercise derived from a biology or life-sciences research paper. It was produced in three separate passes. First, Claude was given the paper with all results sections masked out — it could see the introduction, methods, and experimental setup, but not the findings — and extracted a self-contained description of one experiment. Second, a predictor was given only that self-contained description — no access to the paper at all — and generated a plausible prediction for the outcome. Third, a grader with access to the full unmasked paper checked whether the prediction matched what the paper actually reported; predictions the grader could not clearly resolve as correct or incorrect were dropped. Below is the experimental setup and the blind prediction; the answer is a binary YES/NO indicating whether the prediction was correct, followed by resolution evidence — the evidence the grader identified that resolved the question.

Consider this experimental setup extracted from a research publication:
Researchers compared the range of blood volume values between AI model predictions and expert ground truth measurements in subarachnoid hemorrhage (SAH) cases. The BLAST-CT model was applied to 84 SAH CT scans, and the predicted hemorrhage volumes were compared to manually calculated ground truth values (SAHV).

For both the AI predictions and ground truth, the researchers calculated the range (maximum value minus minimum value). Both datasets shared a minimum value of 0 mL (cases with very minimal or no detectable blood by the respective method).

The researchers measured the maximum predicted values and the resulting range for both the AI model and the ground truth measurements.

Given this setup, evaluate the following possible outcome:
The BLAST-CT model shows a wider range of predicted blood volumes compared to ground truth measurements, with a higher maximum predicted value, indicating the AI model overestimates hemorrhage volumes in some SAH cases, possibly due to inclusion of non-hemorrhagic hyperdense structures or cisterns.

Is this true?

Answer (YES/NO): YES